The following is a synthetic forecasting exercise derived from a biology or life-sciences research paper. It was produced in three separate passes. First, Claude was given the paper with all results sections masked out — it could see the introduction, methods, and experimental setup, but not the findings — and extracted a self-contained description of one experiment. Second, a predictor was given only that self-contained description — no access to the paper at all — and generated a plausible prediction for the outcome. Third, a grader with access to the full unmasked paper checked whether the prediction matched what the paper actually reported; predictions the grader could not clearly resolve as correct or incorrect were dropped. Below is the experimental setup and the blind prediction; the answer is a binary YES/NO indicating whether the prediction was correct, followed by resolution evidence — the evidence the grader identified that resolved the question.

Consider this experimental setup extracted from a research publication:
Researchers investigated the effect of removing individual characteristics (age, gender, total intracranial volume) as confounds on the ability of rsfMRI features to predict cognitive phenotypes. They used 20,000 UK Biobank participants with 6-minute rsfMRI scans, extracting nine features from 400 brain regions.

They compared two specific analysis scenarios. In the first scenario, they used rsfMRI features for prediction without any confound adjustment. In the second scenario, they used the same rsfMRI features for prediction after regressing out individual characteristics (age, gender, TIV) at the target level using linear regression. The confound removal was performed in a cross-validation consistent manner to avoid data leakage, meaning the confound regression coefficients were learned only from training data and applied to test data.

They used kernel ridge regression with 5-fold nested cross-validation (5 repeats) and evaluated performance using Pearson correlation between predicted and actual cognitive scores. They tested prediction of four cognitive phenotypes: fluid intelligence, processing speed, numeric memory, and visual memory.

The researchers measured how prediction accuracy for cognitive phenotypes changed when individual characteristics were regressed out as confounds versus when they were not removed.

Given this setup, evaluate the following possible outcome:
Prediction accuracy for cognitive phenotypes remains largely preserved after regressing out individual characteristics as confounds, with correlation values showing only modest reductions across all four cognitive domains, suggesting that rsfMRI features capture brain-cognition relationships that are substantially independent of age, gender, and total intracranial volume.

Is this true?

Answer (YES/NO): NO